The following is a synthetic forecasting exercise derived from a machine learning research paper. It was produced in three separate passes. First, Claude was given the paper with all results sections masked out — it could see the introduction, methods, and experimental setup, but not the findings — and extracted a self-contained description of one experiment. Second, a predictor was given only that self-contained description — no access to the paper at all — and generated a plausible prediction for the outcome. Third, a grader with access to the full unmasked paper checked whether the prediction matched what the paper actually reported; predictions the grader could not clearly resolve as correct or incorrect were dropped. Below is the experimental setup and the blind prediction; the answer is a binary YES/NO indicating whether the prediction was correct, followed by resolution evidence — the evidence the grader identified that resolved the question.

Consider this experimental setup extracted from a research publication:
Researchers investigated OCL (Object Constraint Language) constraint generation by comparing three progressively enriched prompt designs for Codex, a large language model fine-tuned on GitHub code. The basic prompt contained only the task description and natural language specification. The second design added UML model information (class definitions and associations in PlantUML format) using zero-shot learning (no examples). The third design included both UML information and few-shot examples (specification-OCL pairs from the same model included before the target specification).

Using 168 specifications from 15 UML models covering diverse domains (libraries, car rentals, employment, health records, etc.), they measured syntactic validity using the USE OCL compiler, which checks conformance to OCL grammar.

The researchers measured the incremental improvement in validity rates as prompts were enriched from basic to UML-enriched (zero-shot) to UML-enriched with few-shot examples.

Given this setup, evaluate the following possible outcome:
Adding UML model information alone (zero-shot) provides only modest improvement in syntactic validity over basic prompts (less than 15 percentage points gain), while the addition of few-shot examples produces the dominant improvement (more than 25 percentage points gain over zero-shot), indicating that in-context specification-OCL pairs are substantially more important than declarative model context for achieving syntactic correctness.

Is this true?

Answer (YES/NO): NO